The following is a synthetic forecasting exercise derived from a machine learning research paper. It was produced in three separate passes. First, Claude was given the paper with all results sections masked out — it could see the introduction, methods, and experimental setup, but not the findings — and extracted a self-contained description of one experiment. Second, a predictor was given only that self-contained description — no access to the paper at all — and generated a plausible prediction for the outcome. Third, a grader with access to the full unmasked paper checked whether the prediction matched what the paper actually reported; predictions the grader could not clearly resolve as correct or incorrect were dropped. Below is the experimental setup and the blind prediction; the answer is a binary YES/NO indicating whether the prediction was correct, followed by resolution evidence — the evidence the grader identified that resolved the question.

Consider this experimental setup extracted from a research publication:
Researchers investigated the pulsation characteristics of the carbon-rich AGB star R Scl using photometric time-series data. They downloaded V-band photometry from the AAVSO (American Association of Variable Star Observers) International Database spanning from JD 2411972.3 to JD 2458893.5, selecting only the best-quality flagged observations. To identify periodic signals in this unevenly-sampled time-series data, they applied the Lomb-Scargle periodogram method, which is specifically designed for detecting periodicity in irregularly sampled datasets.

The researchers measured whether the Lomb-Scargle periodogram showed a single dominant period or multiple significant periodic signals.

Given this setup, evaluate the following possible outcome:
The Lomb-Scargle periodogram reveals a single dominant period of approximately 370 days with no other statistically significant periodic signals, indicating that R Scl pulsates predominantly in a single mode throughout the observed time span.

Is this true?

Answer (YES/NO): NO